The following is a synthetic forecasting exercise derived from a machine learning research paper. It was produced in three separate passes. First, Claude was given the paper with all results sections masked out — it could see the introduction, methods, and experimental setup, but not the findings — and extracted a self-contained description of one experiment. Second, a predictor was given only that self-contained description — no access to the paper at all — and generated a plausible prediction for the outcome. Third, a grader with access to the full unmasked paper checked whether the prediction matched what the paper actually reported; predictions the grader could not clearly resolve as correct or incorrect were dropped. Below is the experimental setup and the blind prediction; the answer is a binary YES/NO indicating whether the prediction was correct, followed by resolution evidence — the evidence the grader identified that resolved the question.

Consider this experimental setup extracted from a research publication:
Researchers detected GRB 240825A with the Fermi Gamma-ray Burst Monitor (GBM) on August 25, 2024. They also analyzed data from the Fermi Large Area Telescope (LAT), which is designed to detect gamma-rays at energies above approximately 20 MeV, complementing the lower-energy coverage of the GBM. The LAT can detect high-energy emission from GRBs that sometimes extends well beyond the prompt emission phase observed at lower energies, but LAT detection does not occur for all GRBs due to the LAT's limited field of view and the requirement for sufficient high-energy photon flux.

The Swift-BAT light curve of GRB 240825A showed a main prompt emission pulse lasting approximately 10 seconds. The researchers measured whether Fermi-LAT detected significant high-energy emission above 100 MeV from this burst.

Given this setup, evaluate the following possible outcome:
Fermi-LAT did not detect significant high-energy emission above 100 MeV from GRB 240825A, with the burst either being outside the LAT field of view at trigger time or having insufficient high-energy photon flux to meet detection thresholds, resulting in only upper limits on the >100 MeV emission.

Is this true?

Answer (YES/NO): NO